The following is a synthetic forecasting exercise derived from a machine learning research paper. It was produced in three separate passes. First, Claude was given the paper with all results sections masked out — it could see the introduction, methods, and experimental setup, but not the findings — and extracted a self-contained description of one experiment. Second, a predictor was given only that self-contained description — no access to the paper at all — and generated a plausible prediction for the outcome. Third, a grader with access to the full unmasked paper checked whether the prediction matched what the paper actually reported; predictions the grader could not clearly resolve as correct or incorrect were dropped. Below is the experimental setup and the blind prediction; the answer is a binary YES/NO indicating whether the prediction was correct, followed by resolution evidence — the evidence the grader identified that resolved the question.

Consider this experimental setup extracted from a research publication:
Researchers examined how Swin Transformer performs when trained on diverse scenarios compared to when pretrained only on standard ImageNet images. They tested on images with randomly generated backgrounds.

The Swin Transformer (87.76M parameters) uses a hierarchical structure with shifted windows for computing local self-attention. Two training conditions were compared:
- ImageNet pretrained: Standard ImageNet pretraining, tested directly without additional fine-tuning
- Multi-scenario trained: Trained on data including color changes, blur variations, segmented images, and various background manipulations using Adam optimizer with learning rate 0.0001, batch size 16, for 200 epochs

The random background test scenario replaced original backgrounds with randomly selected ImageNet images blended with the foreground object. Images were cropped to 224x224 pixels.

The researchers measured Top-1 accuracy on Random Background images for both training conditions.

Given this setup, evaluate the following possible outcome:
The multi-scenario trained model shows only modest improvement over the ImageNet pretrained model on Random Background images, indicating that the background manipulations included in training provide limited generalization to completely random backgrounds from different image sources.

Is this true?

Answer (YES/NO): NO